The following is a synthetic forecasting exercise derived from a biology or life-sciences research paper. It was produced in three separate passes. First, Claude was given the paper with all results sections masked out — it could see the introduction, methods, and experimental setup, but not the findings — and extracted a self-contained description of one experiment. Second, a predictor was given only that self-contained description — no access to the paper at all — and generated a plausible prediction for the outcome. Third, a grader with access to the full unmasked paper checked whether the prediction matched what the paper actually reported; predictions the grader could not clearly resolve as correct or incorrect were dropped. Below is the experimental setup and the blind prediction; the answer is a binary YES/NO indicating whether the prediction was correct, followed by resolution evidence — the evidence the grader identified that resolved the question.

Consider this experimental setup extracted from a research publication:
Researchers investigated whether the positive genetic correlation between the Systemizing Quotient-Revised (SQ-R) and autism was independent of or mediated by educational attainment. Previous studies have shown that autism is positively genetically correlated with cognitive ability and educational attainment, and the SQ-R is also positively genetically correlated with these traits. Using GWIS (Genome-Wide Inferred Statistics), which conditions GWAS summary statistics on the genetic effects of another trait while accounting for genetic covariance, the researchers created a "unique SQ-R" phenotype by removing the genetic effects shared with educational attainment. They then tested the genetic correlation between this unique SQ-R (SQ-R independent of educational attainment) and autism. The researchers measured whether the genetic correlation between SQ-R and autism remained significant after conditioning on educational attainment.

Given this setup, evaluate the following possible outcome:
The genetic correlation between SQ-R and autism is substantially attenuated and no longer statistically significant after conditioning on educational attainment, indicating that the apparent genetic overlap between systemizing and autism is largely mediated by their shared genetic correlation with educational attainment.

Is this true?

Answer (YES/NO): NO